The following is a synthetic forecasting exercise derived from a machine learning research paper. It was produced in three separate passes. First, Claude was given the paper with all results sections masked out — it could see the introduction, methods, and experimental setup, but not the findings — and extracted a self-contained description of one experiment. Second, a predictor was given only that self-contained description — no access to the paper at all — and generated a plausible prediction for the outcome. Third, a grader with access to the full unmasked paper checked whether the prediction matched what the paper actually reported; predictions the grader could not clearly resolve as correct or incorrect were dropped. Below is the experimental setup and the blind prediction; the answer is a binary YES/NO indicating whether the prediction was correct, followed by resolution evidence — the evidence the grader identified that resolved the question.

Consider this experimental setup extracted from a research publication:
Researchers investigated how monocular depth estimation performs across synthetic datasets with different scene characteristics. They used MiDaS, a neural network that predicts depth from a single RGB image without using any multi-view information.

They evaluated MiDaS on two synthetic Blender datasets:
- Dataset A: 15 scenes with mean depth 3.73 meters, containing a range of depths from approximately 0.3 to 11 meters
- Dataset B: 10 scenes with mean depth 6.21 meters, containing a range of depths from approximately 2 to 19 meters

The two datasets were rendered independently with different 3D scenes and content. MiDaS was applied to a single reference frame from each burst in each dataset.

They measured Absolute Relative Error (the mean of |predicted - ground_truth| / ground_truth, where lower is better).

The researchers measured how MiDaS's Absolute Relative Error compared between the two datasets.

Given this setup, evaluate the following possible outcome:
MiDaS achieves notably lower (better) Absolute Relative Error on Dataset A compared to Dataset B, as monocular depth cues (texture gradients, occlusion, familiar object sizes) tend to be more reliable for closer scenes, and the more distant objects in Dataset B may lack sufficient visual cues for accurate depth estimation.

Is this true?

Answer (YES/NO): NO